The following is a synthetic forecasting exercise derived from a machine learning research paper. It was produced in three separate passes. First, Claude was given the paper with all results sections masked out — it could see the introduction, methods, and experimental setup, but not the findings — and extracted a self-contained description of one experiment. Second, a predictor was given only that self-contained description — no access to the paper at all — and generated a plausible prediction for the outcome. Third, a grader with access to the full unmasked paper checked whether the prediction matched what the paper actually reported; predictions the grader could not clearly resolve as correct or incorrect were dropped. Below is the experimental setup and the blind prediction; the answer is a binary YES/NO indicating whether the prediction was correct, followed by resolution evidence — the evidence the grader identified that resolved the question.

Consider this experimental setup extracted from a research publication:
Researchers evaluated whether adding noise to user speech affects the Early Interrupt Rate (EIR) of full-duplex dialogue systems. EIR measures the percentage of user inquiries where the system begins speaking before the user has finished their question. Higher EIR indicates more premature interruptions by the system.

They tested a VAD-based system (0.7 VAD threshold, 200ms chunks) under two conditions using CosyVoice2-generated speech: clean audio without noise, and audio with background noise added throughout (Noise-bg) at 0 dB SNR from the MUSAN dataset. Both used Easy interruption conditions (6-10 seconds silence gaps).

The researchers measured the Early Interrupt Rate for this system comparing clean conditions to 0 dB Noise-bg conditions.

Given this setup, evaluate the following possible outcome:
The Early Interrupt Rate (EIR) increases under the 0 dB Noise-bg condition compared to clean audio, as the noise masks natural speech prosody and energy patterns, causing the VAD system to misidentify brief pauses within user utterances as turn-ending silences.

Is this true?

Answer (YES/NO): YES